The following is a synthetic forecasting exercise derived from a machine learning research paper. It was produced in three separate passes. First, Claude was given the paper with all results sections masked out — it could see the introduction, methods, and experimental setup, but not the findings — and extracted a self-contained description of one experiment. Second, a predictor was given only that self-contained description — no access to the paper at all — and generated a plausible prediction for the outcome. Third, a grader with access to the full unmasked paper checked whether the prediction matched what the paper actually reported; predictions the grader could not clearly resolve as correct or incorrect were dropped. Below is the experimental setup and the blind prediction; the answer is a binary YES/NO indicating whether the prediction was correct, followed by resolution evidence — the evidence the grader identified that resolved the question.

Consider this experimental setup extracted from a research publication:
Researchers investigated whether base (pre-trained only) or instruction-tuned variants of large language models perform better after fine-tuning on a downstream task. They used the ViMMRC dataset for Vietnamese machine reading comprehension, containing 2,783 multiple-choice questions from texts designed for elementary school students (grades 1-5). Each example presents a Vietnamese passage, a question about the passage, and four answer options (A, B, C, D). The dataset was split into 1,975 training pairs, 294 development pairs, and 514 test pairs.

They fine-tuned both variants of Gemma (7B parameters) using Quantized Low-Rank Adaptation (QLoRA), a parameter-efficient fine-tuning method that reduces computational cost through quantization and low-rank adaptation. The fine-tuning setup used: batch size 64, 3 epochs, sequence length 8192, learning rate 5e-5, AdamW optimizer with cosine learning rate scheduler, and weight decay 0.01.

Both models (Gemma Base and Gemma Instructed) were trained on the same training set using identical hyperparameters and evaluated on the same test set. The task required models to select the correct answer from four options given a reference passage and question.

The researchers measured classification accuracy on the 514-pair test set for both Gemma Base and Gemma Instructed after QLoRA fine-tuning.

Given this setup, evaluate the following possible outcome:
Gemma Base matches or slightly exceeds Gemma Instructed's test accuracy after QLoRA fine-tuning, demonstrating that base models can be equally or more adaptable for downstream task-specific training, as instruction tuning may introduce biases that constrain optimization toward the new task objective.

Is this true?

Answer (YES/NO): YES